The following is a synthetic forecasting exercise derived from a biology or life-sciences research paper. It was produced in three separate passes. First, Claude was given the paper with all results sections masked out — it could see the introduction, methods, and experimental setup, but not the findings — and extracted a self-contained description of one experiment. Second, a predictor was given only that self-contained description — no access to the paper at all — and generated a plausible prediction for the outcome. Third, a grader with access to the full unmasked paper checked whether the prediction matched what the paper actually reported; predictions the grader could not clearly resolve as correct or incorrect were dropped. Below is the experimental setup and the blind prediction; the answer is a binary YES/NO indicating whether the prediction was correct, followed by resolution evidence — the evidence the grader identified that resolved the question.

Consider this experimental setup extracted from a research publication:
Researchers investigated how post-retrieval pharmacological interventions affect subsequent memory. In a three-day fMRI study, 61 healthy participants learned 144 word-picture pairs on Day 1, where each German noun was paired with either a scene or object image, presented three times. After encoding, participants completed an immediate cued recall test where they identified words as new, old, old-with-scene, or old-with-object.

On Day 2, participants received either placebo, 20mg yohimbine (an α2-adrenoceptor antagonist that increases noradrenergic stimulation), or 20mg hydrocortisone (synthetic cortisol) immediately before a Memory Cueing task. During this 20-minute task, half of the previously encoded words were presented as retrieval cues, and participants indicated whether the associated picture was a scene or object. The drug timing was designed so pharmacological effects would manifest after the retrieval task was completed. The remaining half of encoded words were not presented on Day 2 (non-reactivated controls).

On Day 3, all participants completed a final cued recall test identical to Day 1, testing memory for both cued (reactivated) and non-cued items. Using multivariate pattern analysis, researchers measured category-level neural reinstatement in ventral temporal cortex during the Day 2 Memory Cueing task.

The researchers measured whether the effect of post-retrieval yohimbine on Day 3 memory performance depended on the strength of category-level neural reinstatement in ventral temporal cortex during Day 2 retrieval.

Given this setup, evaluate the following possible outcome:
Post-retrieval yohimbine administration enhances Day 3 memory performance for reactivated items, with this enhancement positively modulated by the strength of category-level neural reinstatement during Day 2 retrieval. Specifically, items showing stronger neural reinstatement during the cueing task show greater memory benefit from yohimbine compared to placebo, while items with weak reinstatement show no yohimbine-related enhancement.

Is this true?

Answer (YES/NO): NO